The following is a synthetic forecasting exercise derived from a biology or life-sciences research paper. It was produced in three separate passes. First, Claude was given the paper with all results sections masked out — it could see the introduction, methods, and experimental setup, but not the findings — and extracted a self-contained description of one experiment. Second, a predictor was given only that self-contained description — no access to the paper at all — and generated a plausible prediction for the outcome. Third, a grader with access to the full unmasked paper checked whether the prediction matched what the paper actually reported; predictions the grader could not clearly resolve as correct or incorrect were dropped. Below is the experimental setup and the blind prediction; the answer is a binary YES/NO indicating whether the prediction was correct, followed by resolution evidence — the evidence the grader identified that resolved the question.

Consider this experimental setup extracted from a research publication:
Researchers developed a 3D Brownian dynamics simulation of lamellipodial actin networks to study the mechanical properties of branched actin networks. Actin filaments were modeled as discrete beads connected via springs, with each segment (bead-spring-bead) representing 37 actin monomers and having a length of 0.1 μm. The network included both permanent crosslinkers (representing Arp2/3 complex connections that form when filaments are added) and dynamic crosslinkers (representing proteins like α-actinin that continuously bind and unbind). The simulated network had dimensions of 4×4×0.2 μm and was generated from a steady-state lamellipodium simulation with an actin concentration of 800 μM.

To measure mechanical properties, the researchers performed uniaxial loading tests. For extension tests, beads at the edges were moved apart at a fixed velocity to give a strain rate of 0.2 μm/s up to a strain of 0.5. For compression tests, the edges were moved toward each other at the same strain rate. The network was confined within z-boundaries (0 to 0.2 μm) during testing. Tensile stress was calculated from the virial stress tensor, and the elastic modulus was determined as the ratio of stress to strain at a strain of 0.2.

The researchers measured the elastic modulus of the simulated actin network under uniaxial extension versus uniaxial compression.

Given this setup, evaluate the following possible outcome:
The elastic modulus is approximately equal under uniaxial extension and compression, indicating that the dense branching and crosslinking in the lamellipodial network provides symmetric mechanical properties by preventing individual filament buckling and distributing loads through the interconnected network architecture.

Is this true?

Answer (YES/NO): NO